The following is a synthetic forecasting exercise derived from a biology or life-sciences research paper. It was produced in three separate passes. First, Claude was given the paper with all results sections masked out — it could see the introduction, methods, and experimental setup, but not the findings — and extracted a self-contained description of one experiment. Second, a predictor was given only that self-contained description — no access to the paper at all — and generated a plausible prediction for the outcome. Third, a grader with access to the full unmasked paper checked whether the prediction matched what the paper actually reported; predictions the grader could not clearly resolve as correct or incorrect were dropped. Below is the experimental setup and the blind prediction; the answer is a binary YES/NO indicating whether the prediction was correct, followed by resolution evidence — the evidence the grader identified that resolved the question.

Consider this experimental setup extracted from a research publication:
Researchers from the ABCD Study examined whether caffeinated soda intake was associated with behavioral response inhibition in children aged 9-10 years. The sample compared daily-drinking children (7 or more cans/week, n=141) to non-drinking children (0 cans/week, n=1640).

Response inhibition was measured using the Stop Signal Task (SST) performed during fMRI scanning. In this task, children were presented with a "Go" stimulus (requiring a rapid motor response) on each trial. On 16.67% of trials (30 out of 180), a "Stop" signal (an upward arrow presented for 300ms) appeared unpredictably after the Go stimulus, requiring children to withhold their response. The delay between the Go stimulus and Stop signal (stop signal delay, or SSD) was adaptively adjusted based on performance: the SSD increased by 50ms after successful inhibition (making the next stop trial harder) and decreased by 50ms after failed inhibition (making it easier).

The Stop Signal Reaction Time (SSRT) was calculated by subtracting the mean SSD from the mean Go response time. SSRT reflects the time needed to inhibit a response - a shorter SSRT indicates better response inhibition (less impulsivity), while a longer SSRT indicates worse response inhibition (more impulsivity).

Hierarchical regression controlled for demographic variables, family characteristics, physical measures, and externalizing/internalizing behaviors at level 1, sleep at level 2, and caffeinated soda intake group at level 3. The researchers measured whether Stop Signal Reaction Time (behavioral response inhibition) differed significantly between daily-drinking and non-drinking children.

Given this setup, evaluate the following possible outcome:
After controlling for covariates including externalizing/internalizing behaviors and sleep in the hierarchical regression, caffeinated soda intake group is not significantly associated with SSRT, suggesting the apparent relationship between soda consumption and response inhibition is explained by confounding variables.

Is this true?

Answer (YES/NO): NO